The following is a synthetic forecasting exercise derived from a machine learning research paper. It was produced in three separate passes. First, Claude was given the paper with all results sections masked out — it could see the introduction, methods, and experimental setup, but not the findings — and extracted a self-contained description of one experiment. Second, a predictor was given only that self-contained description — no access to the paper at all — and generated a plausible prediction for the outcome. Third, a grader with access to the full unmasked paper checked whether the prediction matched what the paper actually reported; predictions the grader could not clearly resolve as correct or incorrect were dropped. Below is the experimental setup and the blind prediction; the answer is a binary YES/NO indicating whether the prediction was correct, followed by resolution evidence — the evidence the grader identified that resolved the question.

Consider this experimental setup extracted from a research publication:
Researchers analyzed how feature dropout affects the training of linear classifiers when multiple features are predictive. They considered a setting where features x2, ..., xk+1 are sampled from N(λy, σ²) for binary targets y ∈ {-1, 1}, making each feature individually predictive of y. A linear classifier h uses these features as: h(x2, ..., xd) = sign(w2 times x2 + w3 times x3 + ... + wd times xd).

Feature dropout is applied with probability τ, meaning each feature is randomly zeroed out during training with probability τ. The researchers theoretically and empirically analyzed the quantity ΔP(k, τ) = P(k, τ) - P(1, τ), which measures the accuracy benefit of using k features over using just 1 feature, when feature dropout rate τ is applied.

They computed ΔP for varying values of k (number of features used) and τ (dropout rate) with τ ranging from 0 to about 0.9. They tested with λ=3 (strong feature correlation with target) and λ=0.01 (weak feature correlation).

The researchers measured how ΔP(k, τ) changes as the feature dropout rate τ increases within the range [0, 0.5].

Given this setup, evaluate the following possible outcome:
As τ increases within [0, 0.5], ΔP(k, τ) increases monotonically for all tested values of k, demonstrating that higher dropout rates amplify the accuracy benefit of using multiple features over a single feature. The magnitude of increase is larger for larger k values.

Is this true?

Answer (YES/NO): NO